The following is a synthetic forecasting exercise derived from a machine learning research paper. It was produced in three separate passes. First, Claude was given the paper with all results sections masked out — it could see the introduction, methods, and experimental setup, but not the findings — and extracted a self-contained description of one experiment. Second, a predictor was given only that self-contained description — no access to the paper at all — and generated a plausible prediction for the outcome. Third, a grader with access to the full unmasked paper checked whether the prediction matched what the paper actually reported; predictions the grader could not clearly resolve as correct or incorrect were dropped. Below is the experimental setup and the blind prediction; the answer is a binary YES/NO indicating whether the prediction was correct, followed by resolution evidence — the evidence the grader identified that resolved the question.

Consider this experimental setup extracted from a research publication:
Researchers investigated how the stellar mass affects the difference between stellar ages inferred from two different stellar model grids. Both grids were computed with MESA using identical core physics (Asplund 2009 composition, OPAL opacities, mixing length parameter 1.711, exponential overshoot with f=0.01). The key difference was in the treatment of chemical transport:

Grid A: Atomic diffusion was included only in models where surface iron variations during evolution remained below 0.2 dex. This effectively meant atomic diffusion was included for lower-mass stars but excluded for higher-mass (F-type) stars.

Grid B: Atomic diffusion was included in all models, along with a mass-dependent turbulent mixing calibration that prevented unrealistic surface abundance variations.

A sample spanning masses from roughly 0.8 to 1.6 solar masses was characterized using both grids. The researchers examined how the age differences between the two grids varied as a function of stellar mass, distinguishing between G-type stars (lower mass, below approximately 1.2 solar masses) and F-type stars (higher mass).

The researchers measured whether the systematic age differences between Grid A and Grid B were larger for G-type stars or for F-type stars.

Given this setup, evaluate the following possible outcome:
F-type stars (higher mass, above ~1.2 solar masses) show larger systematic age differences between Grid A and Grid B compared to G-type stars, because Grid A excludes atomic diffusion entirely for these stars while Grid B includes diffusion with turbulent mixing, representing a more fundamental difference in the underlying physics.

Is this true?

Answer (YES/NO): YES